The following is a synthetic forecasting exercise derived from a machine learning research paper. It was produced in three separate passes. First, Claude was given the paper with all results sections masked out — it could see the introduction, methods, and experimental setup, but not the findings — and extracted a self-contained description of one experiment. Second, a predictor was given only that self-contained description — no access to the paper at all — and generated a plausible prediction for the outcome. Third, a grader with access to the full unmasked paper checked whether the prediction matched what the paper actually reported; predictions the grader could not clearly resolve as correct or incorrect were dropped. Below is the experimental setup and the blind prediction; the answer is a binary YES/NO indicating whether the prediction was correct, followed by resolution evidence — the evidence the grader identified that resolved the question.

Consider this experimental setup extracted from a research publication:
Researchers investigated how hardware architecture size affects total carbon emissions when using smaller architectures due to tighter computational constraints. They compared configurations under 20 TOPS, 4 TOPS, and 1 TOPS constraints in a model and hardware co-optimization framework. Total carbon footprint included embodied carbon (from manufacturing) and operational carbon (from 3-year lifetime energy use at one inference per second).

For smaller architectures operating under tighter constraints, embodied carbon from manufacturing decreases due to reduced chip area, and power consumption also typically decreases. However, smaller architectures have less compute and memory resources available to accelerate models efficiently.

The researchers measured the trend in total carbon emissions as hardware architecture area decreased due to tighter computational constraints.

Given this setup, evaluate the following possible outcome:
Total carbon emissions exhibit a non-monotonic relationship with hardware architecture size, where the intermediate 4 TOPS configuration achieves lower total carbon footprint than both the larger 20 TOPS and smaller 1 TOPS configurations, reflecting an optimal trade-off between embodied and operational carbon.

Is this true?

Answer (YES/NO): NO